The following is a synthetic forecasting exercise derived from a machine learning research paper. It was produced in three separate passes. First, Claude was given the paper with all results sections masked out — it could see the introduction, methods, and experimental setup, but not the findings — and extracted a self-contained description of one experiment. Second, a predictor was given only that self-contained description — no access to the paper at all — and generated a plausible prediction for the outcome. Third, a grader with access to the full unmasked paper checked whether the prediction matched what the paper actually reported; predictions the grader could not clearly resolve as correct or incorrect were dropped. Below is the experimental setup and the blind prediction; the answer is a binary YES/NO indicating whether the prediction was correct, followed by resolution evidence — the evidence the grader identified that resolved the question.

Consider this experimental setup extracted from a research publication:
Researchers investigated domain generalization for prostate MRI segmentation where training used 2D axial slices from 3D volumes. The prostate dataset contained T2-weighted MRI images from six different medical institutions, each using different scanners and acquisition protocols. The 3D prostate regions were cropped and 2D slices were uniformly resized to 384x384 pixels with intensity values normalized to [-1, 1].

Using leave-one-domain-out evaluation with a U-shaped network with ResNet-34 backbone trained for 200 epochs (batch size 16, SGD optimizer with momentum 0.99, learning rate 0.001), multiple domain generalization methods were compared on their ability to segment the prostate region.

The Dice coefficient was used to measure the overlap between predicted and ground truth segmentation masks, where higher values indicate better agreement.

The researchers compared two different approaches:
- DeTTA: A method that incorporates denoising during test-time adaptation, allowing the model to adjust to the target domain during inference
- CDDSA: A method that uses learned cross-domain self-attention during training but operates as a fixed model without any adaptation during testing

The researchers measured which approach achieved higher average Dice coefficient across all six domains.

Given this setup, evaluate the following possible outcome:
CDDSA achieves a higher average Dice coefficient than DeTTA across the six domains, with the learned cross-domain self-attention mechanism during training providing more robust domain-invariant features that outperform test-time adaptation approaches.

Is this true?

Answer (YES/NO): NO